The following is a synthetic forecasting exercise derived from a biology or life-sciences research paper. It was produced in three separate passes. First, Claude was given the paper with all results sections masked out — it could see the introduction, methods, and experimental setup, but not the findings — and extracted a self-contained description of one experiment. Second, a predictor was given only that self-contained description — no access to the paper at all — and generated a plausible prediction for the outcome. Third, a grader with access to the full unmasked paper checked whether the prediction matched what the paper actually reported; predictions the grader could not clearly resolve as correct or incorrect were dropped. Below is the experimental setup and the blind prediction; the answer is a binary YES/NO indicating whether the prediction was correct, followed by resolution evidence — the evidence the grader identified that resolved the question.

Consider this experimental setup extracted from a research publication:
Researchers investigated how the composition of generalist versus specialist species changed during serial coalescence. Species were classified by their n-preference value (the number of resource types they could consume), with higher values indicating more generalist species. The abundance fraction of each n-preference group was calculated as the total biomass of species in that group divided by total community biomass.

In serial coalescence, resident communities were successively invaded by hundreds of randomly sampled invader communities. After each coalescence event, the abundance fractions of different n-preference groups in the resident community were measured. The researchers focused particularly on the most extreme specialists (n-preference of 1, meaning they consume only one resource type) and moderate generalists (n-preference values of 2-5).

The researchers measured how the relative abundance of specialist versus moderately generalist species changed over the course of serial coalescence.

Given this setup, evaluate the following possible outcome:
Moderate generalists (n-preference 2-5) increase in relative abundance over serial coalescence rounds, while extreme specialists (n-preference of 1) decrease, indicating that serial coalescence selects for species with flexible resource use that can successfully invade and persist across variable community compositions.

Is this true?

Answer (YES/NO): NO